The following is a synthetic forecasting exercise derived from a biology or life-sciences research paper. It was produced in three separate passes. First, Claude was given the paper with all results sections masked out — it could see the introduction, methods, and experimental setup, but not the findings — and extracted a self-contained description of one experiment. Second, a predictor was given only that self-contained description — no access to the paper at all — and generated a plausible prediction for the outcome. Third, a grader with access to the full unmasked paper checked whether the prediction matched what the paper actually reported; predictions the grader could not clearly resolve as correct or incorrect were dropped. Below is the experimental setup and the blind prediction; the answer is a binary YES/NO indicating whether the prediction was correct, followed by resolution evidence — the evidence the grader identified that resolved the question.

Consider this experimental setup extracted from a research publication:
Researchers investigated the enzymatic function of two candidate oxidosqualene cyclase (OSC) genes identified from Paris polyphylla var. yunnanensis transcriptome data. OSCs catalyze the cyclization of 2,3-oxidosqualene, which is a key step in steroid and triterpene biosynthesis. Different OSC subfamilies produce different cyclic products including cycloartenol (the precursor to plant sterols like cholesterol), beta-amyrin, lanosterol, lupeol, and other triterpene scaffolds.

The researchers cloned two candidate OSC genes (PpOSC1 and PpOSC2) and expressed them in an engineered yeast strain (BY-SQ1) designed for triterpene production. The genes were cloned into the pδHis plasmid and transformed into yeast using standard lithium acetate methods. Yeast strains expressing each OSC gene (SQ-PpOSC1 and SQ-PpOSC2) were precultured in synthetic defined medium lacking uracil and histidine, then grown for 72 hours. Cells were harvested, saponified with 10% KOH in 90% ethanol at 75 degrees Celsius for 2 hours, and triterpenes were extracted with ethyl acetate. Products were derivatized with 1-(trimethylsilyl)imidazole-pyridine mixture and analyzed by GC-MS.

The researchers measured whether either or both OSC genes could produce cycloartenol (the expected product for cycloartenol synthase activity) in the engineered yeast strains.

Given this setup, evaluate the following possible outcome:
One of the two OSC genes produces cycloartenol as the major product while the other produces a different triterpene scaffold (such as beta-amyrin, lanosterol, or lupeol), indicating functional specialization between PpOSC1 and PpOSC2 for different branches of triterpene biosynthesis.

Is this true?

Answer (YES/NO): YES